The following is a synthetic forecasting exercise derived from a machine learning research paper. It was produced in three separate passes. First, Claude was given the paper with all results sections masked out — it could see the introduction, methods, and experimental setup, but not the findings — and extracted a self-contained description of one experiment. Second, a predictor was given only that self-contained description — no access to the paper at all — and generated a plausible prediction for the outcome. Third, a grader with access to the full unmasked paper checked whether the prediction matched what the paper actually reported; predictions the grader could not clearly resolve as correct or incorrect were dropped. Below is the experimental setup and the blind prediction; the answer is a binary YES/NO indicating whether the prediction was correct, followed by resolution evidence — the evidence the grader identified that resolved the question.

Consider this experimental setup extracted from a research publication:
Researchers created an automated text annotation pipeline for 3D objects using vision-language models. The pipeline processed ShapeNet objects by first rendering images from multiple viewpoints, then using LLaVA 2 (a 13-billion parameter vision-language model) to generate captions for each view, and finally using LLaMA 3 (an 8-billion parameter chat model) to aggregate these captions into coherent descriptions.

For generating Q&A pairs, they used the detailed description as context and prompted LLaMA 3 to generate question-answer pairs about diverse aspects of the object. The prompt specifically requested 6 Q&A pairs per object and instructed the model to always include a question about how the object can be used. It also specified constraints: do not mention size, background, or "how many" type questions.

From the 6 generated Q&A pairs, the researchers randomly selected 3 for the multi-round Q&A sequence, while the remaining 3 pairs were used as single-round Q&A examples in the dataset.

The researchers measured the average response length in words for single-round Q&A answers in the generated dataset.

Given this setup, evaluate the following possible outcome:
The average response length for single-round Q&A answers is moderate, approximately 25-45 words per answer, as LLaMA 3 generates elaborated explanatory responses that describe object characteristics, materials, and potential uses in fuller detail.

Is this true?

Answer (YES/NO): NO